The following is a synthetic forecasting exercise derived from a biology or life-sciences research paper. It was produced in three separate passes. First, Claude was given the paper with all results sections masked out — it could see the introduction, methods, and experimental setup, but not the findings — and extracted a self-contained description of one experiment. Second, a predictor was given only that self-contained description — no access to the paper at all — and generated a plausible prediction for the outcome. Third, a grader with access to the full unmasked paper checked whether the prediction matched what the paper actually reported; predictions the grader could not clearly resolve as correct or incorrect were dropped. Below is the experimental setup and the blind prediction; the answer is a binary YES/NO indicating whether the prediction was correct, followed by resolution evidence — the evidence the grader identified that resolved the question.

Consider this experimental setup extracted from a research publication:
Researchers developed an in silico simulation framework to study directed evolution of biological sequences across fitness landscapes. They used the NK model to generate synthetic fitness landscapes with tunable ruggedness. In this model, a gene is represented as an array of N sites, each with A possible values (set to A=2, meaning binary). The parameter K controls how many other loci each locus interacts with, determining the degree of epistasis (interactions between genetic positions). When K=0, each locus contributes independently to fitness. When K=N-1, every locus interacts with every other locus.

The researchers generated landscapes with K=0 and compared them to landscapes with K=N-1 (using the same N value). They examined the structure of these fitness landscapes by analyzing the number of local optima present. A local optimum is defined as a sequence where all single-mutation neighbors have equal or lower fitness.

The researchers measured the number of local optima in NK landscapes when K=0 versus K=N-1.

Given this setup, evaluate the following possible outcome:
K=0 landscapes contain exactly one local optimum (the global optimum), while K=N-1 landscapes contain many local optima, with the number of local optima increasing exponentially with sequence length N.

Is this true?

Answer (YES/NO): NO